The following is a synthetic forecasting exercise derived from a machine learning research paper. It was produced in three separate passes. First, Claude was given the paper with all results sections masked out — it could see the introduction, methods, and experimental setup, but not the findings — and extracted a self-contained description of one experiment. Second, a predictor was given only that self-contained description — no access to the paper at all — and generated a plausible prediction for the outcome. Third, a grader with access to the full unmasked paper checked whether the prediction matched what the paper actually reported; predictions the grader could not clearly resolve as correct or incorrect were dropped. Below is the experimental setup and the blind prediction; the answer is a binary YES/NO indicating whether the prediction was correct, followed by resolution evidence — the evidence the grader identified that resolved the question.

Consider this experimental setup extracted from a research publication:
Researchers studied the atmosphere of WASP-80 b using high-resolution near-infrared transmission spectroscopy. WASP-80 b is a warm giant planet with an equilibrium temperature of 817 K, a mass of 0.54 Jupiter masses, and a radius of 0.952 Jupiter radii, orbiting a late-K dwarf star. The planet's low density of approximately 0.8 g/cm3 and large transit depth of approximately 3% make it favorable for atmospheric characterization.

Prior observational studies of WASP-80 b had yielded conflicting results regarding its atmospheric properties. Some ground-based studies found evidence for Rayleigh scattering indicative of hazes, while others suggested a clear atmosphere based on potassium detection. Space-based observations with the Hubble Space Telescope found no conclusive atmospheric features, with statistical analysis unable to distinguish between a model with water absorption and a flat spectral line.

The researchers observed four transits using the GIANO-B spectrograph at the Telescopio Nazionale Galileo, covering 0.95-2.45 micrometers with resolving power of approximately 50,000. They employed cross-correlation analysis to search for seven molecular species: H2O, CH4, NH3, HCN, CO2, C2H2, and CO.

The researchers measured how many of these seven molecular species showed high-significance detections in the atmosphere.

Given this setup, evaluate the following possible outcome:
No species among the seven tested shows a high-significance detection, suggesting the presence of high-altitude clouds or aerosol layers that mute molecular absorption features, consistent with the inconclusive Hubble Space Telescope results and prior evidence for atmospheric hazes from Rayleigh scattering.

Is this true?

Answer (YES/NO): NO